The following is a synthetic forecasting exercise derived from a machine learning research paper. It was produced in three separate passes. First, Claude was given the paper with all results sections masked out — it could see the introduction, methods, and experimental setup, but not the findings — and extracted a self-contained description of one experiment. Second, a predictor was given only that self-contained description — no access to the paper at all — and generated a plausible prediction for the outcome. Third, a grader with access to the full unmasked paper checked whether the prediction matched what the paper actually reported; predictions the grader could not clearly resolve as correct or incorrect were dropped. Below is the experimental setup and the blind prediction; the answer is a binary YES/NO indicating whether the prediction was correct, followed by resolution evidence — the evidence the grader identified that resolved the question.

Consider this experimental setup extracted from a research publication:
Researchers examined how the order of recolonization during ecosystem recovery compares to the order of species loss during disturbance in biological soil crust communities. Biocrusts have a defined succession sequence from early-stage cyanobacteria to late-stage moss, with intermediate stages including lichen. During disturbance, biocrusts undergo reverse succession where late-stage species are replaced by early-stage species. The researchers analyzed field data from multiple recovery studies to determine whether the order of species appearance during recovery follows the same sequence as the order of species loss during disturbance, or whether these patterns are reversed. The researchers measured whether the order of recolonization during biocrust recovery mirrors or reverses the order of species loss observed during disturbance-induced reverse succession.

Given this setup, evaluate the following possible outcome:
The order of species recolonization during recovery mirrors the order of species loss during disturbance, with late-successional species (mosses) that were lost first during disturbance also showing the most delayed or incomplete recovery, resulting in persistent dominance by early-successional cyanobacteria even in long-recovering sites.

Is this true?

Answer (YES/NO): NO